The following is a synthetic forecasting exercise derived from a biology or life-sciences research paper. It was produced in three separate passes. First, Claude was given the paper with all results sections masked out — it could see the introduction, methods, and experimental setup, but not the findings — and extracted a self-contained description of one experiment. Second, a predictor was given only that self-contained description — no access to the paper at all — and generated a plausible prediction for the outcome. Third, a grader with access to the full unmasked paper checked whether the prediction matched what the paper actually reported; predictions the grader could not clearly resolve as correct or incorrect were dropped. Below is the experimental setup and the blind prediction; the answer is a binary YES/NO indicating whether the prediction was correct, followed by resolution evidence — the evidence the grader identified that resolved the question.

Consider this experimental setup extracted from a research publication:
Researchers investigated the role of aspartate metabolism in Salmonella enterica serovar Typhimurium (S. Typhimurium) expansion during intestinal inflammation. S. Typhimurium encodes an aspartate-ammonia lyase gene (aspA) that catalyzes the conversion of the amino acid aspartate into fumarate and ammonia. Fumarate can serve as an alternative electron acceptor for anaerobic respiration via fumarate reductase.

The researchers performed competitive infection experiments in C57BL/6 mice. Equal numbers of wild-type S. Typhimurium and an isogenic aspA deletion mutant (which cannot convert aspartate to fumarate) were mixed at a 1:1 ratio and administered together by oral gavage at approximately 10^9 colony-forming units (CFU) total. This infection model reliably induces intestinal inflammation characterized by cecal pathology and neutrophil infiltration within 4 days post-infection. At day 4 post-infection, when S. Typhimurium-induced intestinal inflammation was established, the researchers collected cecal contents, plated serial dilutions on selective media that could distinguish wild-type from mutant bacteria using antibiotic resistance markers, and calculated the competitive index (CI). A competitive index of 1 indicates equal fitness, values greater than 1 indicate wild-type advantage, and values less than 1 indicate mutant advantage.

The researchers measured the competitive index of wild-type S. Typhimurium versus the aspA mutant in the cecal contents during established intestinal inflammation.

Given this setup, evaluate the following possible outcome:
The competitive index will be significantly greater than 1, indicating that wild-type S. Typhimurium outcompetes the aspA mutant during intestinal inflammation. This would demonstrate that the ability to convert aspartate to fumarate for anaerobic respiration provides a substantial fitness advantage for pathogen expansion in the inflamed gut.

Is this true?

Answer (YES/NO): YES